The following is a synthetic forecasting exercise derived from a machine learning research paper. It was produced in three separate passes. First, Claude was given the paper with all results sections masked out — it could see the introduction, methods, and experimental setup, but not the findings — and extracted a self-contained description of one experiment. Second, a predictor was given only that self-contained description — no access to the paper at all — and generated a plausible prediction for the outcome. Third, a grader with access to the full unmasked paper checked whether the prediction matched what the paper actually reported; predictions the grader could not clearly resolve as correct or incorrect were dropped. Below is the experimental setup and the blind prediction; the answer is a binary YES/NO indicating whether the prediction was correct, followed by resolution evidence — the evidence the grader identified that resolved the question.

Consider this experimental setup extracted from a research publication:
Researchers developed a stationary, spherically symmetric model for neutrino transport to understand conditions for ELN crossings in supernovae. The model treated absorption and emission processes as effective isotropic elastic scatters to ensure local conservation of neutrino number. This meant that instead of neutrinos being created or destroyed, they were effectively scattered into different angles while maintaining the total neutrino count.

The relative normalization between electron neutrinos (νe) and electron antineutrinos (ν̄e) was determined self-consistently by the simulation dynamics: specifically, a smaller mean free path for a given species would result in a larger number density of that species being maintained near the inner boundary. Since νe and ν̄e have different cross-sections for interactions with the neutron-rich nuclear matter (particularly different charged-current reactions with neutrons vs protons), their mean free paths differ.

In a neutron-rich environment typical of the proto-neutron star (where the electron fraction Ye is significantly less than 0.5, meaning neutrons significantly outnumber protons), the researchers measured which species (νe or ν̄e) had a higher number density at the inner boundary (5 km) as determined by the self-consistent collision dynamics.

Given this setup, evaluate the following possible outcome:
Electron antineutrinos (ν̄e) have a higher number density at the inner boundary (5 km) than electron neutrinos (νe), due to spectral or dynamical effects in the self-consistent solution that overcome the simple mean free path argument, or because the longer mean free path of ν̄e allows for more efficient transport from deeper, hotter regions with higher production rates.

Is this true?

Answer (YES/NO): NO